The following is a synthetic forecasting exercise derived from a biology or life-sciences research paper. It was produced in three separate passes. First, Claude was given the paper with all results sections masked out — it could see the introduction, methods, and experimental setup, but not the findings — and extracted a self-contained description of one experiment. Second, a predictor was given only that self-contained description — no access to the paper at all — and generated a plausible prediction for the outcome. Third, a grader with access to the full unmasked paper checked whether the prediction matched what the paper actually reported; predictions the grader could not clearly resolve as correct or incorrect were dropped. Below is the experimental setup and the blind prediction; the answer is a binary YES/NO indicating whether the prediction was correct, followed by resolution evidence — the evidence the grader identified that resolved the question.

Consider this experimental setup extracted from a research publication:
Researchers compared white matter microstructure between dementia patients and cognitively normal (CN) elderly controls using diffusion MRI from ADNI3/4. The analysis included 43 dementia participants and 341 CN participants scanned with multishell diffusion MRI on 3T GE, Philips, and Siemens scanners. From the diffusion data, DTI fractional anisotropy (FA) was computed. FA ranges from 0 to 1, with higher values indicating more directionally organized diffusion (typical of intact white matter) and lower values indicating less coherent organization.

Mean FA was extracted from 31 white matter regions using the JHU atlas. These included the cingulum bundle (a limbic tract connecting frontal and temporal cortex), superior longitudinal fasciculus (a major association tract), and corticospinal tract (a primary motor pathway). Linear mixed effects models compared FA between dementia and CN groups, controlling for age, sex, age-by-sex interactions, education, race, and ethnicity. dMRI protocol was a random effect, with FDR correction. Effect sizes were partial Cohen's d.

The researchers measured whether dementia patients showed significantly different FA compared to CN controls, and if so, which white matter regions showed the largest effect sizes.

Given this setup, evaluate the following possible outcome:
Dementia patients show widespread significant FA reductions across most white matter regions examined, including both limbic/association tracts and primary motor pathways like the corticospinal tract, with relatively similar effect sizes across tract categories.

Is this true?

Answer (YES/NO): NO